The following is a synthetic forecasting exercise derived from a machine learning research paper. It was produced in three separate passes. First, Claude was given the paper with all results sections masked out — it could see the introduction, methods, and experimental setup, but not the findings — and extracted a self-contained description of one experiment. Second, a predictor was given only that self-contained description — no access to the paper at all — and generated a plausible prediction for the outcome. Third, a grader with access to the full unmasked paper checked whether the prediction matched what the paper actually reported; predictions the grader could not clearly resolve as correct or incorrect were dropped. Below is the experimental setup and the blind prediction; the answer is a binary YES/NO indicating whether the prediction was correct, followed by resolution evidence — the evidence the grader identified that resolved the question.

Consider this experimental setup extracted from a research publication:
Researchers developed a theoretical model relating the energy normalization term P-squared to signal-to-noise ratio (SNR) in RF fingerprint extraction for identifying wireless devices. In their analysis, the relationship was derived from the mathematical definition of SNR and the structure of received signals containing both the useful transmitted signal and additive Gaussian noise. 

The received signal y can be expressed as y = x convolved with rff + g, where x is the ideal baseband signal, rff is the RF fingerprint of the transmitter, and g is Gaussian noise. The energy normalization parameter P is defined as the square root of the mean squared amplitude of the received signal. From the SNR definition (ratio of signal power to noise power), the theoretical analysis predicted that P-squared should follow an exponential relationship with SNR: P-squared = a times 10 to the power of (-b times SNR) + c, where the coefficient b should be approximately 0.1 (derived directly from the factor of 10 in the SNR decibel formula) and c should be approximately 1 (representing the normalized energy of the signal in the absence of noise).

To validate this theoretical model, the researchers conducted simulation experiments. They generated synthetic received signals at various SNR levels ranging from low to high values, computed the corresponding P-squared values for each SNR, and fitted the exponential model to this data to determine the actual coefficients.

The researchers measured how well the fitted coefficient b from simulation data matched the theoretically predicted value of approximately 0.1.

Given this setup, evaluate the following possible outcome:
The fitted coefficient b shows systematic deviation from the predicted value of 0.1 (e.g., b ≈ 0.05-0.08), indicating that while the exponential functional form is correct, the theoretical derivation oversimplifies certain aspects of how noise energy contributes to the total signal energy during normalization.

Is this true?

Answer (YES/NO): NO